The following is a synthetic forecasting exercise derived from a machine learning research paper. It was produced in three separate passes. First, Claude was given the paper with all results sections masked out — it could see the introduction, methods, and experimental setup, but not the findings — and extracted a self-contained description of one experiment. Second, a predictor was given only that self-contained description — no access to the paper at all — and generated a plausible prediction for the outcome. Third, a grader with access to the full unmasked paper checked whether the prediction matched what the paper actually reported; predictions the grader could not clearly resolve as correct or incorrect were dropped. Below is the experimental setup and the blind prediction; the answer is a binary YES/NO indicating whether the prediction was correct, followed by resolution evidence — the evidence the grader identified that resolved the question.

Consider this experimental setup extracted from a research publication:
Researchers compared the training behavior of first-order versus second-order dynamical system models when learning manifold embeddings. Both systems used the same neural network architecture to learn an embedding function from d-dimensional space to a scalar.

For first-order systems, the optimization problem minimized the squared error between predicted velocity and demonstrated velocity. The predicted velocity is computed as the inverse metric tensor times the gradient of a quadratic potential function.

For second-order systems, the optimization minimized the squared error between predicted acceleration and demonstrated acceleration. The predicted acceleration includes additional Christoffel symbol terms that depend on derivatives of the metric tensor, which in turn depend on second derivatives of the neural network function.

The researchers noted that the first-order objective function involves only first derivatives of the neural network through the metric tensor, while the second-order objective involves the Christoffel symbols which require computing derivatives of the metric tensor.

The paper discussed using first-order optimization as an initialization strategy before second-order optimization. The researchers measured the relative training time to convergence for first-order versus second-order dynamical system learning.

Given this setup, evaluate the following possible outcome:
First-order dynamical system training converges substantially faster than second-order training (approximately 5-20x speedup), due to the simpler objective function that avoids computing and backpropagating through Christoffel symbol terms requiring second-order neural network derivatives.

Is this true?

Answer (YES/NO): NO